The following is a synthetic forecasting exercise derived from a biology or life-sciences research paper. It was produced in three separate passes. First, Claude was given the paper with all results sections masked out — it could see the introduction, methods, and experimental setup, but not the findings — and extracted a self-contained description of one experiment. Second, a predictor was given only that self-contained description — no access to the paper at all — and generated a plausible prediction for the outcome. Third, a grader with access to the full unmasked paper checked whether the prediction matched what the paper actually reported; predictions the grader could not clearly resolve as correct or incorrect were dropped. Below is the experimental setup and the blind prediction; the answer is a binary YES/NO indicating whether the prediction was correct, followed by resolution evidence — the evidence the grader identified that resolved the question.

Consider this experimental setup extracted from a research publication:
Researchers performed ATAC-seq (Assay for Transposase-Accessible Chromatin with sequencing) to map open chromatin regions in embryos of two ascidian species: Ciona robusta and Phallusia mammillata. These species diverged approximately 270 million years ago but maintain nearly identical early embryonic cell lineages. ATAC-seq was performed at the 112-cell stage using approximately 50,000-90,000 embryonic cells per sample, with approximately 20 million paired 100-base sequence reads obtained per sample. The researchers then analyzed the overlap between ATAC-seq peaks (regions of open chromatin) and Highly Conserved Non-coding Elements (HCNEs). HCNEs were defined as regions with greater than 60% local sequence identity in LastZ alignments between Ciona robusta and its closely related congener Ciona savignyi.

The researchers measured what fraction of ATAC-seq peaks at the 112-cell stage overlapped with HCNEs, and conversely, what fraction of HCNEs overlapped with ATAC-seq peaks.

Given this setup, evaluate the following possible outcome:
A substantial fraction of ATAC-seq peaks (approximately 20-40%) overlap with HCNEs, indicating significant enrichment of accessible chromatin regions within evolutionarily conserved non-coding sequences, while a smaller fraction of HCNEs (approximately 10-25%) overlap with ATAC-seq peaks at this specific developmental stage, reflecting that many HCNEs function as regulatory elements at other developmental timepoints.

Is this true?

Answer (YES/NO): NO